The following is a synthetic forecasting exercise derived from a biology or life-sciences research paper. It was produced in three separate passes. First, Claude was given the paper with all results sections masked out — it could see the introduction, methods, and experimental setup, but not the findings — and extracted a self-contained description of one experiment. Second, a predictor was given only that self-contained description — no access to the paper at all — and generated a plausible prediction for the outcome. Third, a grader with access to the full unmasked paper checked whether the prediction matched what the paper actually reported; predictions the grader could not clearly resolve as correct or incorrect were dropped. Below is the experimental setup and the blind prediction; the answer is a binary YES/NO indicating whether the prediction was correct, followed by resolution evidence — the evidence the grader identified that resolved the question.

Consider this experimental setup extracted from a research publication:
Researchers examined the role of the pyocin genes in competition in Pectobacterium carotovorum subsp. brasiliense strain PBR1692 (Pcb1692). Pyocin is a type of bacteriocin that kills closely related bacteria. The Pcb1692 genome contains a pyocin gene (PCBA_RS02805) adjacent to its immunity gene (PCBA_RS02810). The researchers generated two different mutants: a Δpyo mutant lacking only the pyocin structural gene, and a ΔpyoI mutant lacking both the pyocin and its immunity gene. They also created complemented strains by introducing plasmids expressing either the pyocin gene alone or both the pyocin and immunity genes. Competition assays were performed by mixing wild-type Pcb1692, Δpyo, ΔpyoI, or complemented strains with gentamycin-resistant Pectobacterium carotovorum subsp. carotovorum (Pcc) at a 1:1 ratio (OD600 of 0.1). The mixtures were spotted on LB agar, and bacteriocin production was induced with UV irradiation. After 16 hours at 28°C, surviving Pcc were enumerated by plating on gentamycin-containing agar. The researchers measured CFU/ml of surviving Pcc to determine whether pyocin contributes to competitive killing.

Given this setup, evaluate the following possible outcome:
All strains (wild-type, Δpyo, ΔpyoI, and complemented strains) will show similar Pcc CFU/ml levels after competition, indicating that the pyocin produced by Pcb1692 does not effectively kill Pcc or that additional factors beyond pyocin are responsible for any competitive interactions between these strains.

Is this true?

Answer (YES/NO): YES